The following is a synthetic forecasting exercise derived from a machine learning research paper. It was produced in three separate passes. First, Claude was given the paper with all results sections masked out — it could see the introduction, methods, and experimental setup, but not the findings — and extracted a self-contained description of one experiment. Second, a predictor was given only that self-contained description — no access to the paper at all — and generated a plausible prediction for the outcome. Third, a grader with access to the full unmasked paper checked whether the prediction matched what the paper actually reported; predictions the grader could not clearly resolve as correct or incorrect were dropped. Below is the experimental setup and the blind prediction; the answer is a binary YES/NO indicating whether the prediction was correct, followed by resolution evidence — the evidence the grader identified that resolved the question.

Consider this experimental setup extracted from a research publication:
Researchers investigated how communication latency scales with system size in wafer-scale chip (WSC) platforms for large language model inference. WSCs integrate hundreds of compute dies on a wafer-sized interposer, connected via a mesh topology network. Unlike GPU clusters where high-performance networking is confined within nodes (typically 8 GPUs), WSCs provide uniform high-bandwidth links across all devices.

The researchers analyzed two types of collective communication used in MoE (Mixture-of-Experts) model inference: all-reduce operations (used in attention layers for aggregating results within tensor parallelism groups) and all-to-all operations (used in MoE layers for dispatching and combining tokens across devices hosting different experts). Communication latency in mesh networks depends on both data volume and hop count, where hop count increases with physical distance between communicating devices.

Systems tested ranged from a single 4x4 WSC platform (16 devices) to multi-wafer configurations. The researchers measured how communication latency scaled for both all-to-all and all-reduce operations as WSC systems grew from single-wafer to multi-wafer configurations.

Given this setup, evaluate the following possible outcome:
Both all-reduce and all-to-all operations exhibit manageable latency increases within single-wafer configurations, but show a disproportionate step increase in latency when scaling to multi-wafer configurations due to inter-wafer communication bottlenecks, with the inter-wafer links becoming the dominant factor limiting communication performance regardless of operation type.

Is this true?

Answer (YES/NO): NO